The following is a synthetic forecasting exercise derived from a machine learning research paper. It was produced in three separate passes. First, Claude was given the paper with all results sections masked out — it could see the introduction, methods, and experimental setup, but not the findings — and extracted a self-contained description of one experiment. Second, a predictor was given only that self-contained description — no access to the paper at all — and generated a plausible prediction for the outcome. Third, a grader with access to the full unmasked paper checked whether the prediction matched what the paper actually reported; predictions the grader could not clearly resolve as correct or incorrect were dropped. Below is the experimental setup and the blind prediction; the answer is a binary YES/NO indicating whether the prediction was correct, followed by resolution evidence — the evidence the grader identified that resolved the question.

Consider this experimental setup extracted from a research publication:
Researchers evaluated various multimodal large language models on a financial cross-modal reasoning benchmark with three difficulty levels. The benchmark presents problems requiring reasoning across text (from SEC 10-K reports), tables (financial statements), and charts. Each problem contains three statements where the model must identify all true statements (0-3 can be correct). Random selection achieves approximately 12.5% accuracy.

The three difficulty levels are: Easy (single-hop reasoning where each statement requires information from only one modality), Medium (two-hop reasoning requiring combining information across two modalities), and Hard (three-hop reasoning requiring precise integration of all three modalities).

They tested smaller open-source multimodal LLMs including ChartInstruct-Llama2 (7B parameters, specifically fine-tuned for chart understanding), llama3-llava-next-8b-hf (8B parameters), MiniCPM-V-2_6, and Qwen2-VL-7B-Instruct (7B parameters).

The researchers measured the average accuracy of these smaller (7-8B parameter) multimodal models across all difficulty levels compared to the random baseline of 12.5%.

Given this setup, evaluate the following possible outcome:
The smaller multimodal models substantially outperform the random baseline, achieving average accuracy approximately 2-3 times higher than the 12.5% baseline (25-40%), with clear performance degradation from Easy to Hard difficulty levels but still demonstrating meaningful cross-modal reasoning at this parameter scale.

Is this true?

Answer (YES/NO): NO